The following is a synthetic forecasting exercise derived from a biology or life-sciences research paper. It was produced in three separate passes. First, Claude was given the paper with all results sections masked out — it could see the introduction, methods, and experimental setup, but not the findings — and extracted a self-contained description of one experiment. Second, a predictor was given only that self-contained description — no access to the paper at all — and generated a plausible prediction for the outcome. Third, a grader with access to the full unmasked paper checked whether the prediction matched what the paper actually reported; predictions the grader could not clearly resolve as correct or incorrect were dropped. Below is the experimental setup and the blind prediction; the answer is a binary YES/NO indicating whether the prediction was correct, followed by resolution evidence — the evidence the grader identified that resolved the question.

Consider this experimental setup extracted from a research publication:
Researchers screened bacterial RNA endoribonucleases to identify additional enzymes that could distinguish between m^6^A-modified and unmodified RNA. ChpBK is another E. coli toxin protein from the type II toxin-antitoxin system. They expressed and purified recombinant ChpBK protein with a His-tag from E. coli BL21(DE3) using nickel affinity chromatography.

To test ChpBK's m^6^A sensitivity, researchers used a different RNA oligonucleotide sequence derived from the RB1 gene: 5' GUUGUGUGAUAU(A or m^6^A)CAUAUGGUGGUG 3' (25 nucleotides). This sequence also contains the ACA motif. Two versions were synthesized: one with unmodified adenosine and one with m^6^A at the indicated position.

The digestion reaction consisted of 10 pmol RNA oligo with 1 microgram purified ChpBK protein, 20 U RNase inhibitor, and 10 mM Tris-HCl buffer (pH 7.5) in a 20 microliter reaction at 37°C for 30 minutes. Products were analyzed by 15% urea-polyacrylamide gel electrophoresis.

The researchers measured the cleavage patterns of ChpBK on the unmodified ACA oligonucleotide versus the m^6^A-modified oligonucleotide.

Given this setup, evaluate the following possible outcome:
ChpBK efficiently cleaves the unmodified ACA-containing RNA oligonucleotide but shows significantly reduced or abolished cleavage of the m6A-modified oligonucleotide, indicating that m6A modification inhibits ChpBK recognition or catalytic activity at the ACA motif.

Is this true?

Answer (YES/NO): NO